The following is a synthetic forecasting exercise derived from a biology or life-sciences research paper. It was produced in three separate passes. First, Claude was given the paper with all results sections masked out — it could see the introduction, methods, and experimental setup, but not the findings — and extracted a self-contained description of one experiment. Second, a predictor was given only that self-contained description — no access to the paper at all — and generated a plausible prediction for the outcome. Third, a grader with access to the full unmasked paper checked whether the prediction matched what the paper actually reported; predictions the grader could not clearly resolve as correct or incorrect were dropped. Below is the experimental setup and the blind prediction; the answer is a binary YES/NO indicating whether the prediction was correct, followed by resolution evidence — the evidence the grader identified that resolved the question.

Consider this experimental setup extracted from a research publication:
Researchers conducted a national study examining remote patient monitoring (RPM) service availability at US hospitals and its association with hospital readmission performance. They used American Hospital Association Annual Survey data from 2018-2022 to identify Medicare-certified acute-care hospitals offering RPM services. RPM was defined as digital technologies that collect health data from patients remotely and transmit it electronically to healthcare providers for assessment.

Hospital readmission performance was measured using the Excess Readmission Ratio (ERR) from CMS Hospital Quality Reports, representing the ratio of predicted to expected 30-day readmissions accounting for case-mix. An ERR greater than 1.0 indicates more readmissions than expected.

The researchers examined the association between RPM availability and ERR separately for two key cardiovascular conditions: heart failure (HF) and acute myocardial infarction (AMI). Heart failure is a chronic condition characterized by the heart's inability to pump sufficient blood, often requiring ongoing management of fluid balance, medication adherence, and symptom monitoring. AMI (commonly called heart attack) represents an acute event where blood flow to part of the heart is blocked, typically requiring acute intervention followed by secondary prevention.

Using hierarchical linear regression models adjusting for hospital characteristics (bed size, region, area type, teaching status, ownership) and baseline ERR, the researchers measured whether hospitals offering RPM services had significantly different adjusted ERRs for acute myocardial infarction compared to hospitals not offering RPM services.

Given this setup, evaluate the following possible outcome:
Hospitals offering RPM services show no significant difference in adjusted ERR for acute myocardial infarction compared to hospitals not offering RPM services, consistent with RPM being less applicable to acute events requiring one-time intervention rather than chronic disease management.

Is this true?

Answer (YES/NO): YES